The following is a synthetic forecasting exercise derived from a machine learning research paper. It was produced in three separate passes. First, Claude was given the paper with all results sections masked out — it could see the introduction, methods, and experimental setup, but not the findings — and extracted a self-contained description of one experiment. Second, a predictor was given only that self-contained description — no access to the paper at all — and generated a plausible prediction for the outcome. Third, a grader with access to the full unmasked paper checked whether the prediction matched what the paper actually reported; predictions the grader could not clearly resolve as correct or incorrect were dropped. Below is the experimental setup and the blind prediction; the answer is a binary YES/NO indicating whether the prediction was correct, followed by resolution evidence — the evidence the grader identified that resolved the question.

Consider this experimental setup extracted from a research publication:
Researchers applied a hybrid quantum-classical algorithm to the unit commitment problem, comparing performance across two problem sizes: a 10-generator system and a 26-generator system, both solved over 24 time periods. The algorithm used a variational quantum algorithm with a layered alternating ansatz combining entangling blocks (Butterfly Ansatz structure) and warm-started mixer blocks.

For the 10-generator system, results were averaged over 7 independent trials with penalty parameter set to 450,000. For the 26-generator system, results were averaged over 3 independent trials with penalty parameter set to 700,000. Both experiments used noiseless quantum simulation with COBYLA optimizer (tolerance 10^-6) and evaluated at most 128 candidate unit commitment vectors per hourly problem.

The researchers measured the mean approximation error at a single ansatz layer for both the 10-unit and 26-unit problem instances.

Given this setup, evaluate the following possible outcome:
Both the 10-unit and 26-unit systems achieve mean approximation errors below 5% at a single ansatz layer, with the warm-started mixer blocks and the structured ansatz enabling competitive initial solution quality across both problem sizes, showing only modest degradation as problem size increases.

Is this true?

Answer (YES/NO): YES